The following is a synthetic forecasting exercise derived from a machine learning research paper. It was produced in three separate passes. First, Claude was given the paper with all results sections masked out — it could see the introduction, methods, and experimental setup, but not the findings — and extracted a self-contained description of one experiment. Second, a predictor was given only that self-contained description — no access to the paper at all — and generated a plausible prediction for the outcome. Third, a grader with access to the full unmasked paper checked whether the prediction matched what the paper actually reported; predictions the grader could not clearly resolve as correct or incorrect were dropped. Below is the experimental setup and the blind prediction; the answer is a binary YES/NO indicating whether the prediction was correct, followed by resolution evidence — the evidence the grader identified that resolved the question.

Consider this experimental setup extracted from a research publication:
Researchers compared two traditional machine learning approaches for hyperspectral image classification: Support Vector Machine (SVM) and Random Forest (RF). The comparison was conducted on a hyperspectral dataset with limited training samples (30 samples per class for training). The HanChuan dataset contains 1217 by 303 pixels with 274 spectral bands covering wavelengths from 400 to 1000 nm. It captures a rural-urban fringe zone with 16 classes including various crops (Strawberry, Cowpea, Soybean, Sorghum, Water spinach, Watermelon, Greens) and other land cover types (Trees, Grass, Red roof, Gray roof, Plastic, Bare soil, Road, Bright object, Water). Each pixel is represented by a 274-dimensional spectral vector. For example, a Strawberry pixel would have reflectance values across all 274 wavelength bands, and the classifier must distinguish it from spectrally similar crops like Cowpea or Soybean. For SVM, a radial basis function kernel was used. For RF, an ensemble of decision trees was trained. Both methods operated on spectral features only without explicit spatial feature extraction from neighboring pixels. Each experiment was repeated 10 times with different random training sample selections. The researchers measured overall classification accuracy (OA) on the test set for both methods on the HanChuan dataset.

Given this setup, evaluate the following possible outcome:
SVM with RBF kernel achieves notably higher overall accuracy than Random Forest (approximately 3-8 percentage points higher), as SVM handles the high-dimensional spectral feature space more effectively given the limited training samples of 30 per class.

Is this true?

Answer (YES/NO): NO